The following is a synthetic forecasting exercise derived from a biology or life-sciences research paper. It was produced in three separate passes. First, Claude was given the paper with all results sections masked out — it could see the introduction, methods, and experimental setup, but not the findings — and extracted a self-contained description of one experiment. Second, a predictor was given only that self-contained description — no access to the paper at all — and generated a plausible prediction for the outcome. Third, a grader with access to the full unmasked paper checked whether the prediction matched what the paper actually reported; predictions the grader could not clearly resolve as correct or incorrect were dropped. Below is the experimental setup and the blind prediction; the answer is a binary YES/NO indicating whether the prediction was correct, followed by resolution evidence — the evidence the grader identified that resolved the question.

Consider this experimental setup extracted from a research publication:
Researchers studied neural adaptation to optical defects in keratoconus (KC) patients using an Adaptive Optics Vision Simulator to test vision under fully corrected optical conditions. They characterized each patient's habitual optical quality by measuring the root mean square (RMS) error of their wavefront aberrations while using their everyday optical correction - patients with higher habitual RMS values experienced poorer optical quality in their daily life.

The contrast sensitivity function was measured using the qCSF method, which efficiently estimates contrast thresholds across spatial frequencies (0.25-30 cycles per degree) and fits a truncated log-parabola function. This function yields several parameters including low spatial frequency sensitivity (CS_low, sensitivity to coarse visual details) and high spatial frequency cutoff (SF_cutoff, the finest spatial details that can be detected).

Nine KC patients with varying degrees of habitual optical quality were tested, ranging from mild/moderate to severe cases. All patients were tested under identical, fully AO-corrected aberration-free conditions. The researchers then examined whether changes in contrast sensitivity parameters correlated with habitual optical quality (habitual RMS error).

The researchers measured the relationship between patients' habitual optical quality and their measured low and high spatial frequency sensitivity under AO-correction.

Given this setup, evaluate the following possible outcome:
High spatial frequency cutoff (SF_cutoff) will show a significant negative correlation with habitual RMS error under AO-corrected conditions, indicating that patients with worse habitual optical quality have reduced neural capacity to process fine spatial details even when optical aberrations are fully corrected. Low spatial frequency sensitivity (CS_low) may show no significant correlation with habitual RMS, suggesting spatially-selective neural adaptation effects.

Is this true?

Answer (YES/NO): NO